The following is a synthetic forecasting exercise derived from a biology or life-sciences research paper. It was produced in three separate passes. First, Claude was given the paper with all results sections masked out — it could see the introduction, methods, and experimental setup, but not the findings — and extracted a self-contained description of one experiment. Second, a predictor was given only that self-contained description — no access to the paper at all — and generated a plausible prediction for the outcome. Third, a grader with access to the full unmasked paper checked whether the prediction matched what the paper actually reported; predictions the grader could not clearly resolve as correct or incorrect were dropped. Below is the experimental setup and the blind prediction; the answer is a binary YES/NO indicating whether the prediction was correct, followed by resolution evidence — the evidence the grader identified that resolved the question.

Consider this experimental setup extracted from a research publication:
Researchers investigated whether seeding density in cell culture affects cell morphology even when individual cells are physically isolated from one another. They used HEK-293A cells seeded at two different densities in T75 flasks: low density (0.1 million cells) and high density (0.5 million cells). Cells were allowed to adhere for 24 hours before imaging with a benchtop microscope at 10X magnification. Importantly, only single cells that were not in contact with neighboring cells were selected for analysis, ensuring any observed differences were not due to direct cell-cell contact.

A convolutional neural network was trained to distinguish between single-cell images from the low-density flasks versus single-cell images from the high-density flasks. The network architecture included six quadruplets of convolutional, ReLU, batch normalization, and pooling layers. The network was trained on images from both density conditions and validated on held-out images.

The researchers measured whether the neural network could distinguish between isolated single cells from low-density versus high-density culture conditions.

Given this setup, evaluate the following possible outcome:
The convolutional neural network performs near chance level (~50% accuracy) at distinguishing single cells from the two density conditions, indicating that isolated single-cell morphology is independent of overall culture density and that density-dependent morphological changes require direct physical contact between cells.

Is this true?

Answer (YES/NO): NO